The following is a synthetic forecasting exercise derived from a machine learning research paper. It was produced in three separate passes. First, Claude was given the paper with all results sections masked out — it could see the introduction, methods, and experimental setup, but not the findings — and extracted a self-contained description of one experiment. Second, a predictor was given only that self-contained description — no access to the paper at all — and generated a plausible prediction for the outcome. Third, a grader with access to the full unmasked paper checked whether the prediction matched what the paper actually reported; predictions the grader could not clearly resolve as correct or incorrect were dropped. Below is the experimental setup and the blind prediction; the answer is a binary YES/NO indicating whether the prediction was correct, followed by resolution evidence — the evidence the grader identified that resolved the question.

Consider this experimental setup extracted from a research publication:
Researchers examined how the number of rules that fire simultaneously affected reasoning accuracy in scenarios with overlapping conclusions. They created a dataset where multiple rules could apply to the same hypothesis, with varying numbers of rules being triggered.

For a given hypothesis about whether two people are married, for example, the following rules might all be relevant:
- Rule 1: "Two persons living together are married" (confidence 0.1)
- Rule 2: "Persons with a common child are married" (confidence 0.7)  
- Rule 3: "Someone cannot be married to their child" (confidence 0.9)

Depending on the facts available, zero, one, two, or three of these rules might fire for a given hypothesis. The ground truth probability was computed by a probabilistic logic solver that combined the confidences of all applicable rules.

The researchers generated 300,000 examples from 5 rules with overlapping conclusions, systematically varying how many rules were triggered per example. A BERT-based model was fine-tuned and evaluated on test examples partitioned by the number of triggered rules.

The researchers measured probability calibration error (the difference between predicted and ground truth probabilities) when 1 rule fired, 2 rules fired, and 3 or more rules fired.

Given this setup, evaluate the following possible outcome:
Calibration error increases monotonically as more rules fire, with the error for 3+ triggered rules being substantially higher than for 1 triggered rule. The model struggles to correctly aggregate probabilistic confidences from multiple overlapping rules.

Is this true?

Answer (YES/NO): NO